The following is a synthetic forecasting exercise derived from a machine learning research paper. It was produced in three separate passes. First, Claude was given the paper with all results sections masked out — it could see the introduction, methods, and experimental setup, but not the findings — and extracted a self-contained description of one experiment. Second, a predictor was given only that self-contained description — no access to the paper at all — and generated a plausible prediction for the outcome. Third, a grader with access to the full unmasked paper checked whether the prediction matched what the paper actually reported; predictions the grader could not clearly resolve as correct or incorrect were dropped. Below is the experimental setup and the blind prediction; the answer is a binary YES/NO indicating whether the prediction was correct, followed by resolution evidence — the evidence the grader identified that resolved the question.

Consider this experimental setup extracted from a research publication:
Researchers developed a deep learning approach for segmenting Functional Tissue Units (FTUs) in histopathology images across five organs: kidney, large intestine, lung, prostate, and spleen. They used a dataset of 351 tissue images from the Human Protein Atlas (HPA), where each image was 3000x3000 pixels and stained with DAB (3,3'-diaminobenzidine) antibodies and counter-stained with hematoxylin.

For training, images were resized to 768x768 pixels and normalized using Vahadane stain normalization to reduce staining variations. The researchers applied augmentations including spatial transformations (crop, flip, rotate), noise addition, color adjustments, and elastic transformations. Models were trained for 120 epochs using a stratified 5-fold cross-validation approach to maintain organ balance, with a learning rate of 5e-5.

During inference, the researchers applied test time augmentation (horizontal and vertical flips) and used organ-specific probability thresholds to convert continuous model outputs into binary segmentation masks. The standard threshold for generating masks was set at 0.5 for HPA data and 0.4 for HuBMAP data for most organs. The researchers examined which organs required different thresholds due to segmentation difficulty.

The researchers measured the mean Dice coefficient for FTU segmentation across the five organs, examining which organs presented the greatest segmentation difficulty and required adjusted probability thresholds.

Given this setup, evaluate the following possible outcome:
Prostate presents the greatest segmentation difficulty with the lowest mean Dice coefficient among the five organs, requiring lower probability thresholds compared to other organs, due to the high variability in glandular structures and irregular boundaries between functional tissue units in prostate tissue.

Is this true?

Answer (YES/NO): NO